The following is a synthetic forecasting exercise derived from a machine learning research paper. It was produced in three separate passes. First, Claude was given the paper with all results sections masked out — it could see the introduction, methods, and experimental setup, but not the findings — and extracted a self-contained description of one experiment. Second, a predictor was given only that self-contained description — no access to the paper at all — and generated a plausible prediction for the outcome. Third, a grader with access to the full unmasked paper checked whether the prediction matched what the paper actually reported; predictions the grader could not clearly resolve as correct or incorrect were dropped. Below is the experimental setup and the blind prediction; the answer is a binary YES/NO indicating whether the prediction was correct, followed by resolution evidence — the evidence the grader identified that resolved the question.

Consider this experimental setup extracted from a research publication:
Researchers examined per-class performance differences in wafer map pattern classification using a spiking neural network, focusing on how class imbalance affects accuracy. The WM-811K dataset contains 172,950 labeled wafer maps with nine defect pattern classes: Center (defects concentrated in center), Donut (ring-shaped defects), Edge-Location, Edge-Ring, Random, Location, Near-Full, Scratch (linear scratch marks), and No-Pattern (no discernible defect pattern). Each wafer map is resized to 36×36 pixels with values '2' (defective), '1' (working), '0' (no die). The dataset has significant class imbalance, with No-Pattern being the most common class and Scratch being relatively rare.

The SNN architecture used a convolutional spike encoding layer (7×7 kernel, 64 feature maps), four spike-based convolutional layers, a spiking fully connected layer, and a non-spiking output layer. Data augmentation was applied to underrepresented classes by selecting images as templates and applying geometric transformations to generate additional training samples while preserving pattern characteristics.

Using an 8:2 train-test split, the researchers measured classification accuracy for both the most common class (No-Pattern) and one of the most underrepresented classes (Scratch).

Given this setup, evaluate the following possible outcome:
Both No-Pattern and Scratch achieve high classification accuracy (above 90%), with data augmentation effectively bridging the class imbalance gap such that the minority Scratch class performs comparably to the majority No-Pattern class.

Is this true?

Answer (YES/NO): NO